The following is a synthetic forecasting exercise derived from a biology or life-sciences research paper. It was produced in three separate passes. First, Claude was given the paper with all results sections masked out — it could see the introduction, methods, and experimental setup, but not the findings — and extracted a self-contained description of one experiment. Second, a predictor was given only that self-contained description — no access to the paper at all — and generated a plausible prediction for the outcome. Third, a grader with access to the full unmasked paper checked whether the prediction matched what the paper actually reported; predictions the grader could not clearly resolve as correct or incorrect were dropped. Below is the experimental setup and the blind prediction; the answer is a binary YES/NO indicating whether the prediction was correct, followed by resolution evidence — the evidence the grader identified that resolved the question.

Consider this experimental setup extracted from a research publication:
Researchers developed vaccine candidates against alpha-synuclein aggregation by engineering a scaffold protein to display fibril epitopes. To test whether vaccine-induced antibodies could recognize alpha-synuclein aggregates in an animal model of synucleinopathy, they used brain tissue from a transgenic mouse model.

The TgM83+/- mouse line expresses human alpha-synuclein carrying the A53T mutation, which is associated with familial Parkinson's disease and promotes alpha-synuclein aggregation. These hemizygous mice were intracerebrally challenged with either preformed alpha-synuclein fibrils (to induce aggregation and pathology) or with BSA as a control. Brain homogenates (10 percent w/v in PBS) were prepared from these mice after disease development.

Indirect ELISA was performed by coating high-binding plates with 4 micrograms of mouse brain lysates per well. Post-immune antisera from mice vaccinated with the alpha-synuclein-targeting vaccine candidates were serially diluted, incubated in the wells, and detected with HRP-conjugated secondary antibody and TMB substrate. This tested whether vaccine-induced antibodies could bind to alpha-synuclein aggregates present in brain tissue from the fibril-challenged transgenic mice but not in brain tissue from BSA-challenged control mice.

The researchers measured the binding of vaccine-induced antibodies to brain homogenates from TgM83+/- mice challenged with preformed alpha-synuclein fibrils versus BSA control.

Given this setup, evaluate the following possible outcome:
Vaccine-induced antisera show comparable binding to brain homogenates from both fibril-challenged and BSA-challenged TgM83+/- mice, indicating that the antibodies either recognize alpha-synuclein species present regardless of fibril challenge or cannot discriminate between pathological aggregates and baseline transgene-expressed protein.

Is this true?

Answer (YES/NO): NO